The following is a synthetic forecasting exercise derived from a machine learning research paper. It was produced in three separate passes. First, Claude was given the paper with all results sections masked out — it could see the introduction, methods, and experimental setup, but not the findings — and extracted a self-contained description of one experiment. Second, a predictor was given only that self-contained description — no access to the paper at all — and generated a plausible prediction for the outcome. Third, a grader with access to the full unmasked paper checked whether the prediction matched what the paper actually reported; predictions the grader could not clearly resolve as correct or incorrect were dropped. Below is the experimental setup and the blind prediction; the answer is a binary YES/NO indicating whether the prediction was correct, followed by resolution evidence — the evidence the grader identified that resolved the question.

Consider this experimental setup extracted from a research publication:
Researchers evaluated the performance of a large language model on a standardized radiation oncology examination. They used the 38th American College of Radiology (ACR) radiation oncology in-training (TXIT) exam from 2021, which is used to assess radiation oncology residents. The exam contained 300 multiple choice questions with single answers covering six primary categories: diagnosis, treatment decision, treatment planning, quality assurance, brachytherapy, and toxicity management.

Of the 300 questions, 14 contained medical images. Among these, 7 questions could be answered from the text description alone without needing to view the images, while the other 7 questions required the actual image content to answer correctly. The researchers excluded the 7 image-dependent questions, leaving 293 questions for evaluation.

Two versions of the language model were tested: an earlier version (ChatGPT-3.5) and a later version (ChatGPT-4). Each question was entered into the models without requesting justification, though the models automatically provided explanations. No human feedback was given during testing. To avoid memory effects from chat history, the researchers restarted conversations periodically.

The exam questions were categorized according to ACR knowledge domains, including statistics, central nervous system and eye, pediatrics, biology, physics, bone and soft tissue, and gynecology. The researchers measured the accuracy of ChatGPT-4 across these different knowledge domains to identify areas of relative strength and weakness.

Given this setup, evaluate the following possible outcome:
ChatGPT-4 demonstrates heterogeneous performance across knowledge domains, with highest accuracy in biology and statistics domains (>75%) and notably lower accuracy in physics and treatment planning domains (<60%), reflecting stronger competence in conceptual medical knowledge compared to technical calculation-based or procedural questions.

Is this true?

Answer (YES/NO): NO